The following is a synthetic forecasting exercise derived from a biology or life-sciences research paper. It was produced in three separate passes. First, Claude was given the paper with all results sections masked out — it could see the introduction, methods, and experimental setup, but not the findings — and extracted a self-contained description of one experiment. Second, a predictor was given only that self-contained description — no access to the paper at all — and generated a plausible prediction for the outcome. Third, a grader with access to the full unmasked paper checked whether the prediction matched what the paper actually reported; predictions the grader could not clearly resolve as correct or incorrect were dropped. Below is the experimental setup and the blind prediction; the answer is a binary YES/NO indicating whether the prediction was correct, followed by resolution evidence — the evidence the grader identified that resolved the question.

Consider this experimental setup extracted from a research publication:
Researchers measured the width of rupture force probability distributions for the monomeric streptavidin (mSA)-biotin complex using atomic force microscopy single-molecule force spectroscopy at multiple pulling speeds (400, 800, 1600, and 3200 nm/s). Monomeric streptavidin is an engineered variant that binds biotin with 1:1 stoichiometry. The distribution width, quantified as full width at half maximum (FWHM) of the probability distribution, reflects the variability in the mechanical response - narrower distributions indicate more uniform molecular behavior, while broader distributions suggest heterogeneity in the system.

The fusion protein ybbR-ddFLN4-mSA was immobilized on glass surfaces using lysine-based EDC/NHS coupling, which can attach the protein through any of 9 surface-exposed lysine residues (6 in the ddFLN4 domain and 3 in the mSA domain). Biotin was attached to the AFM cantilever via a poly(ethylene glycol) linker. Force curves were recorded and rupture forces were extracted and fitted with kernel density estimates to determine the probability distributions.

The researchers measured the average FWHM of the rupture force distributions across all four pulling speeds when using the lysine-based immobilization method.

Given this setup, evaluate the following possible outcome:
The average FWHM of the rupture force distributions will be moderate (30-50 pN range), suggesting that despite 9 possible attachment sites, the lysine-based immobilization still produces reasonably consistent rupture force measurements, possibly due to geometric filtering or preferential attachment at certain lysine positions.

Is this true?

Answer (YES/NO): NO